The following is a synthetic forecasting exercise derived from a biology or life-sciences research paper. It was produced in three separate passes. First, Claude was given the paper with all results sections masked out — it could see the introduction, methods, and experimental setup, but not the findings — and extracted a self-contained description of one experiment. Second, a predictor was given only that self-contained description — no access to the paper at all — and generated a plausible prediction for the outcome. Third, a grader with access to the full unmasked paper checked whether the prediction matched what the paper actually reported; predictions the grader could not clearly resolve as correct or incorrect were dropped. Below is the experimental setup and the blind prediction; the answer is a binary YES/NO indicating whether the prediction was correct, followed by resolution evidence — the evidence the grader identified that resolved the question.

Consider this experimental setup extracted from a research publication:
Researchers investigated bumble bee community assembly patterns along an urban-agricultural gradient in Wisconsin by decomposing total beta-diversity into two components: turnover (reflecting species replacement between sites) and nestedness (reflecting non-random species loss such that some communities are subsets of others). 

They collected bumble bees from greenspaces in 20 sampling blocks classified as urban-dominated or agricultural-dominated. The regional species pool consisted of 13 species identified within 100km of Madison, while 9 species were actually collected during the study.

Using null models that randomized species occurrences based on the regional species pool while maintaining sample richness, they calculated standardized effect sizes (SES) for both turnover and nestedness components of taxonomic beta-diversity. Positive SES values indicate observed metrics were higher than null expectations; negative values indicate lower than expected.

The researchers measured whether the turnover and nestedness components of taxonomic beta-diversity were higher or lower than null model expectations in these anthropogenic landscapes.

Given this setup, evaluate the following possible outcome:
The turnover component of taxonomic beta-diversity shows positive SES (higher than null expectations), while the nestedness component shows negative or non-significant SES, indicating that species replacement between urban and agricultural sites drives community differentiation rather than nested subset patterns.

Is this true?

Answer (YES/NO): NO